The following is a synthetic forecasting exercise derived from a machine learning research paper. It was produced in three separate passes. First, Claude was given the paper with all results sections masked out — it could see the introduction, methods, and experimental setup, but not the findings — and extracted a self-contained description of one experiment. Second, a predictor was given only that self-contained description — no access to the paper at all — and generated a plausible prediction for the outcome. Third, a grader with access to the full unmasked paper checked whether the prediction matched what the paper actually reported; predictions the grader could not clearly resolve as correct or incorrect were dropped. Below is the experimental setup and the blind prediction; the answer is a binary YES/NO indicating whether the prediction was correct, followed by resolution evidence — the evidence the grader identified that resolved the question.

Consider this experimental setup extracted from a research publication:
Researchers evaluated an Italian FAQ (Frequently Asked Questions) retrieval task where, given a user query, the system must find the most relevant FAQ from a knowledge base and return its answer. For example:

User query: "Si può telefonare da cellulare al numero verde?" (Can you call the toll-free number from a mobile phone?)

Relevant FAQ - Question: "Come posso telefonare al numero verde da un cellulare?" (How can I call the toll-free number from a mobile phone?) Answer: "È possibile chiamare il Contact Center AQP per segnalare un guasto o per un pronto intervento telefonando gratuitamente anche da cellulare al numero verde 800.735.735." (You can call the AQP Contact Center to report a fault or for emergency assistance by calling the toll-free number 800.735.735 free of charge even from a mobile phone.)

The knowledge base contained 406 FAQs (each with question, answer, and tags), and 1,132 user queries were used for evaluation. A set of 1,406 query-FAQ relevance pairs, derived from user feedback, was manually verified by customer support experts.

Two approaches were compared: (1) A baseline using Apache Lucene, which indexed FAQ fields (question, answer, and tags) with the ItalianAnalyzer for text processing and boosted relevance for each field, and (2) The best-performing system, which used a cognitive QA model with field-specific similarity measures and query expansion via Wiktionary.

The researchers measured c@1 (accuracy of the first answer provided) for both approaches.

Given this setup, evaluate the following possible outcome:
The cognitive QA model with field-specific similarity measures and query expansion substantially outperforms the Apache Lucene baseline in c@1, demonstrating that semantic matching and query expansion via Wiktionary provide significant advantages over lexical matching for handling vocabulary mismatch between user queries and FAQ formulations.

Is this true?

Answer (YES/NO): NO